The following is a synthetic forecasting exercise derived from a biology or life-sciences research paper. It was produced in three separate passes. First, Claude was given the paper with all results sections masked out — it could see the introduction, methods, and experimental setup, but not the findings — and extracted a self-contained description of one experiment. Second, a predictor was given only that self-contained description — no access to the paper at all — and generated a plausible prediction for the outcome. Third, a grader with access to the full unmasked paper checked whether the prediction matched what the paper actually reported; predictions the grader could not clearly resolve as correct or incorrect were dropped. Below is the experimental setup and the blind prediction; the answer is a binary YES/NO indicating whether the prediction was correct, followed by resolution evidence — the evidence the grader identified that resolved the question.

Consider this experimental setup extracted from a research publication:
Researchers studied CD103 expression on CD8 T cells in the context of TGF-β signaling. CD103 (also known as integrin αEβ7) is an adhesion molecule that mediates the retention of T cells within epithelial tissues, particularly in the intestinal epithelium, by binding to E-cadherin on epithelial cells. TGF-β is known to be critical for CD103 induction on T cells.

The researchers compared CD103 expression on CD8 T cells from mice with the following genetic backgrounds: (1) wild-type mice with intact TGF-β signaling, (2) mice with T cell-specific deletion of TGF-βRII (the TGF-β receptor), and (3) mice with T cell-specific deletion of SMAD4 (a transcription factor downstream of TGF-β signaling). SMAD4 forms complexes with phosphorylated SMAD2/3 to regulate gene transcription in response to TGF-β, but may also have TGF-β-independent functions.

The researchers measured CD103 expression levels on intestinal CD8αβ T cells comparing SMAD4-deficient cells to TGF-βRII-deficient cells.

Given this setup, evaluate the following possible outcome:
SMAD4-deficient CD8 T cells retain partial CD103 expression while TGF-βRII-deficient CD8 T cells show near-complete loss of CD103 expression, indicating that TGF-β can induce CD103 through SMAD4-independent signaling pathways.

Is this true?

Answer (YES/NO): NO